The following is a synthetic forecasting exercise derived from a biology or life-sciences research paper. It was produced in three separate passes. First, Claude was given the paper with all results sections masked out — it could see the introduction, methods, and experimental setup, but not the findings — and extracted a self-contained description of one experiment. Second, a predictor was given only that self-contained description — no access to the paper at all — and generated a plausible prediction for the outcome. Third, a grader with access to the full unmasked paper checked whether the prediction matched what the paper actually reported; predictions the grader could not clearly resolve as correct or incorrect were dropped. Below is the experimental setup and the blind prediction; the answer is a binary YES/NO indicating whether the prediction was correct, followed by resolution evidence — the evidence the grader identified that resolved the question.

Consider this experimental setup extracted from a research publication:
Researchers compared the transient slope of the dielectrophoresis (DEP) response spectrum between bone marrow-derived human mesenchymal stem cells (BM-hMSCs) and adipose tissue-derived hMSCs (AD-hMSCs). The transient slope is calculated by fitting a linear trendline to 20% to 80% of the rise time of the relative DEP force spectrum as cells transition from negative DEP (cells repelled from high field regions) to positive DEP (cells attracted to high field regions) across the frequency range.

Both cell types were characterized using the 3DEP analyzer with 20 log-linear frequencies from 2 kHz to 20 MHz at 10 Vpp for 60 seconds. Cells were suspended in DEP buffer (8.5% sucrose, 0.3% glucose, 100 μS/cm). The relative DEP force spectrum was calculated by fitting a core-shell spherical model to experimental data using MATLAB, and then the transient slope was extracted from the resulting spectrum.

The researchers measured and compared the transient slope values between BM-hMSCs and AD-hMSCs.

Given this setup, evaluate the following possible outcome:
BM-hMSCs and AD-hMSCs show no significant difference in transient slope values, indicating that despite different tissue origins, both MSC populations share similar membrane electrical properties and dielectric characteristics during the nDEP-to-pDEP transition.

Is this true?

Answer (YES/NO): NO